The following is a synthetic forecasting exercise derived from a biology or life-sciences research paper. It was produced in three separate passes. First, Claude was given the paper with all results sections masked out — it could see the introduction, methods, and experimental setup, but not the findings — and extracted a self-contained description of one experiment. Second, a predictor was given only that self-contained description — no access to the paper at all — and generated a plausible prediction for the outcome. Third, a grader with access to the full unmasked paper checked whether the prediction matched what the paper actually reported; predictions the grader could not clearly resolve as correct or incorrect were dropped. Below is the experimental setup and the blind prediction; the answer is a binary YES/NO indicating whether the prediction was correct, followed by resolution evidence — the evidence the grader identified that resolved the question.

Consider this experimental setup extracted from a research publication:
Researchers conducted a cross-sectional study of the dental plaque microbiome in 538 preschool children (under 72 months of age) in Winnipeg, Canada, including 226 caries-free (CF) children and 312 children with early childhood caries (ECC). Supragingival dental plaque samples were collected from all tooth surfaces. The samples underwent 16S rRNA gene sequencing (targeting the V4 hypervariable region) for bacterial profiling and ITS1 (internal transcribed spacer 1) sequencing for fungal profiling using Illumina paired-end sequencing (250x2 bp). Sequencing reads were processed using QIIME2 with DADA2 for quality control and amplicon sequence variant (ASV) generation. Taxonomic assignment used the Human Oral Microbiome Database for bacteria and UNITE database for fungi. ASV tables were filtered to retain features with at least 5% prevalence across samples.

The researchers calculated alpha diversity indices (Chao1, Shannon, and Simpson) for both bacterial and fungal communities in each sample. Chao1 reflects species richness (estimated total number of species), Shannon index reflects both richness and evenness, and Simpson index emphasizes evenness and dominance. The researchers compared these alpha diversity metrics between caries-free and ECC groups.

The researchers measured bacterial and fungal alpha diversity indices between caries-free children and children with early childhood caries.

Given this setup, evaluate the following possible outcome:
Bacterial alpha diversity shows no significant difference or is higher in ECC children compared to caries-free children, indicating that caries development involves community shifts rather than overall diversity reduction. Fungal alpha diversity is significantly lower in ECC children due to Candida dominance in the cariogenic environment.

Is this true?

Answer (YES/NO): YES